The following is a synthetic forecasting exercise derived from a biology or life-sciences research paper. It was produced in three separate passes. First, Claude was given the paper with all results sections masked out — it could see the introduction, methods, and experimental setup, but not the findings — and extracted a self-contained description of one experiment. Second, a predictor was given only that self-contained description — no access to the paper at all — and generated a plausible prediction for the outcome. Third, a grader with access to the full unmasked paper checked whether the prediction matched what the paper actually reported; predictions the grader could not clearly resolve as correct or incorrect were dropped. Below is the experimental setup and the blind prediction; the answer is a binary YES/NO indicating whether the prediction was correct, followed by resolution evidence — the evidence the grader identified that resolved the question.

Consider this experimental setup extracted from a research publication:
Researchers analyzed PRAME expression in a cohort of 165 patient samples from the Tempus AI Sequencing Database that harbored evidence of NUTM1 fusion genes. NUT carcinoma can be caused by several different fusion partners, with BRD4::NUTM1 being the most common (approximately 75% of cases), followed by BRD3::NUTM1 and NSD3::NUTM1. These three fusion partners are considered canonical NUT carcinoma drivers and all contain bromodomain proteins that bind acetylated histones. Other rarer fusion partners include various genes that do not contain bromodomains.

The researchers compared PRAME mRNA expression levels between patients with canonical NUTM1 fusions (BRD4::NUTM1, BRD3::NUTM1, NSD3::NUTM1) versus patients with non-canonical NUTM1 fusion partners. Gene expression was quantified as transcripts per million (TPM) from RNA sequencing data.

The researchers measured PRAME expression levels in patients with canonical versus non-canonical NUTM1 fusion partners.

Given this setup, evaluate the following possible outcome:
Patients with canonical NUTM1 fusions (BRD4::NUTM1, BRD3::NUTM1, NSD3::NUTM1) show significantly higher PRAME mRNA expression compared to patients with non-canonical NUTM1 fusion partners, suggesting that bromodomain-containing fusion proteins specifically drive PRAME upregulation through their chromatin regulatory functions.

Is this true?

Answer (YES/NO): NO